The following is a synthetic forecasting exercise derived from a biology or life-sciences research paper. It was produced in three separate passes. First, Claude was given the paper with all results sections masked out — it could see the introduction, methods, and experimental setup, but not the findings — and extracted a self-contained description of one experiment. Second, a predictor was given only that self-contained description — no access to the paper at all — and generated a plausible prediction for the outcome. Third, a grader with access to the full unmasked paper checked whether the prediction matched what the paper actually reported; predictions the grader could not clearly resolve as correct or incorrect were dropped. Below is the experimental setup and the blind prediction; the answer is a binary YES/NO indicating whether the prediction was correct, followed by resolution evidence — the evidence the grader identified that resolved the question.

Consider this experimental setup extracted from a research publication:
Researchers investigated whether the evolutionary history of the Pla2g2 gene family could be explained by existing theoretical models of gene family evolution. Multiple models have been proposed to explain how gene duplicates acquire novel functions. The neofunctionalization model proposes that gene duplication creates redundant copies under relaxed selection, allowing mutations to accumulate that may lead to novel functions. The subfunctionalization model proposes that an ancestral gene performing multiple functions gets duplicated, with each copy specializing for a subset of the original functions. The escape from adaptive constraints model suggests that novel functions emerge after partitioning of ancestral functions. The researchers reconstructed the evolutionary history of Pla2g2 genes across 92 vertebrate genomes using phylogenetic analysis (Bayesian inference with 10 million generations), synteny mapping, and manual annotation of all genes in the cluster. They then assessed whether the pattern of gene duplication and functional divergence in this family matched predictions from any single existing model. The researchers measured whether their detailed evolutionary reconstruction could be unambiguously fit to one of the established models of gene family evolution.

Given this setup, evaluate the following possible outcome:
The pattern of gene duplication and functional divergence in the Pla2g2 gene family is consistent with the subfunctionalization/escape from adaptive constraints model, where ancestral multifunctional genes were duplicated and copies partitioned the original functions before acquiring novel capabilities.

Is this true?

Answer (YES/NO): NO